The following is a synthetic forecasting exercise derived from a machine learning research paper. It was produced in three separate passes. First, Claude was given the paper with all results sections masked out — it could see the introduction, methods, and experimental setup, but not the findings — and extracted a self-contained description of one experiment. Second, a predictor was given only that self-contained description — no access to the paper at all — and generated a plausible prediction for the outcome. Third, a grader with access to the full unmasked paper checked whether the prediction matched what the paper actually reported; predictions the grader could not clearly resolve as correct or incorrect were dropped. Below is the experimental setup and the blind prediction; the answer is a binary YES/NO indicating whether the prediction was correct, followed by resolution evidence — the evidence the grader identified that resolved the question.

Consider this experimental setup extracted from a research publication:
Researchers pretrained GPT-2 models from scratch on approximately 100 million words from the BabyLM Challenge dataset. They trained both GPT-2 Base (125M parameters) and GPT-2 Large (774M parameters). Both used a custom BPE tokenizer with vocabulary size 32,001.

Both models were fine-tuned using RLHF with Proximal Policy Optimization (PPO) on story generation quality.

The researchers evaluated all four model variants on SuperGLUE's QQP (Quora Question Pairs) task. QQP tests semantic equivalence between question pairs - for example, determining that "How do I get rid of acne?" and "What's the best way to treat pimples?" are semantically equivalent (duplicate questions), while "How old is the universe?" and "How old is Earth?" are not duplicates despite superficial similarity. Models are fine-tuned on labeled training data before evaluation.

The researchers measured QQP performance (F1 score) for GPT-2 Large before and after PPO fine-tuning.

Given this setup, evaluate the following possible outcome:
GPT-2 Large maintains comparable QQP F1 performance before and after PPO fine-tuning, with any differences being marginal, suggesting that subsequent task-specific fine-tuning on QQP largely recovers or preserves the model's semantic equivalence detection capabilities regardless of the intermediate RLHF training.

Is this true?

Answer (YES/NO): NO